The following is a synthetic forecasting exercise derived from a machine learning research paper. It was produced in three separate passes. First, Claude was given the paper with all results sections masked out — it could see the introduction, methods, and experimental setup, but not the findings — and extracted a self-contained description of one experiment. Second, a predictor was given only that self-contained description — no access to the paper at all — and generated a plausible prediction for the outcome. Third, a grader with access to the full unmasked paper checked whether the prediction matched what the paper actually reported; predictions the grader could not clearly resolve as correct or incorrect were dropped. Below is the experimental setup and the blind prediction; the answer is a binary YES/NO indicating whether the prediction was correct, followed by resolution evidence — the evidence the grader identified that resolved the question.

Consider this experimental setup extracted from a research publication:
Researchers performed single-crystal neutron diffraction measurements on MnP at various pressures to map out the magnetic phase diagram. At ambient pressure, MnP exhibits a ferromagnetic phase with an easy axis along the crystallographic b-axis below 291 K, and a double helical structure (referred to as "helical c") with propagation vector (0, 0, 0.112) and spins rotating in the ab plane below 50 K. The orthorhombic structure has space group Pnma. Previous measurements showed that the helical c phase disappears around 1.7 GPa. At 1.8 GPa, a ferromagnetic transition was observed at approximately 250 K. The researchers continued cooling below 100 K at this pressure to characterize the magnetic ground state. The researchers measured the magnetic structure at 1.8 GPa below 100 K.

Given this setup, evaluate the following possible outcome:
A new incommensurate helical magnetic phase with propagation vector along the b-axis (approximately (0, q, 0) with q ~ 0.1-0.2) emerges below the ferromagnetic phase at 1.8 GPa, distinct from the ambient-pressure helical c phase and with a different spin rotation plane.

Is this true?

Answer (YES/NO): YES